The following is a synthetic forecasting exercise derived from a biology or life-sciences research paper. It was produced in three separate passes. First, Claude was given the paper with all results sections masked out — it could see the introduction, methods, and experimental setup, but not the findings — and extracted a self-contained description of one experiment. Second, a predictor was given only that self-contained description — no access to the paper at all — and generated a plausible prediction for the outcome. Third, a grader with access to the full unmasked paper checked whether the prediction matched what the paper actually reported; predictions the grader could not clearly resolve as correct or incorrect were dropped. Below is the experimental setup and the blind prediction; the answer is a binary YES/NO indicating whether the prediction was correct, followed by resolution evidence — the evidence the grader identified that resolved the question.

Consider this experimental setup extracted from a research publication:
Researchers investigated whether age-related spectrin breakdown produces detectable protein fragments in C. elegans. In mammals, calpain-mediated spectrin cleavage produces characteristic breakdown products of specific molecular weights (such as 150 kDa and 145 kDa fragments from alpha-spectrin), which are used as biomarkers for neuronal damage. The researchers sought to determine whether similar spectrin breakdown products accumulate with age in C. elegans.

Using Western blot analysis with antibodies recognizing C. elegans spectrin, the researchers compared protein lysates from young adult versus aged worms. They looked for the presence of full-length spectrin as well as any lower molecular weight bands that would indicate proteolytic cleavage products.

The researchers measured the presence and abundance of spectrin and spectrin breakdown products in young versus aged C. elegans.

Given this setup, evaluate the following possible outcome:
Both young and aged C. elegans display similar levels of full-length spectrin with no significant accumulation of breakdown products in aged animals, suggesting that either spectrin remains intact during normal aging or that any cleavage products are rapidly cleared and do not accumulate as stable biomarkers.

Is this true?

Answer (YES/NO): NO